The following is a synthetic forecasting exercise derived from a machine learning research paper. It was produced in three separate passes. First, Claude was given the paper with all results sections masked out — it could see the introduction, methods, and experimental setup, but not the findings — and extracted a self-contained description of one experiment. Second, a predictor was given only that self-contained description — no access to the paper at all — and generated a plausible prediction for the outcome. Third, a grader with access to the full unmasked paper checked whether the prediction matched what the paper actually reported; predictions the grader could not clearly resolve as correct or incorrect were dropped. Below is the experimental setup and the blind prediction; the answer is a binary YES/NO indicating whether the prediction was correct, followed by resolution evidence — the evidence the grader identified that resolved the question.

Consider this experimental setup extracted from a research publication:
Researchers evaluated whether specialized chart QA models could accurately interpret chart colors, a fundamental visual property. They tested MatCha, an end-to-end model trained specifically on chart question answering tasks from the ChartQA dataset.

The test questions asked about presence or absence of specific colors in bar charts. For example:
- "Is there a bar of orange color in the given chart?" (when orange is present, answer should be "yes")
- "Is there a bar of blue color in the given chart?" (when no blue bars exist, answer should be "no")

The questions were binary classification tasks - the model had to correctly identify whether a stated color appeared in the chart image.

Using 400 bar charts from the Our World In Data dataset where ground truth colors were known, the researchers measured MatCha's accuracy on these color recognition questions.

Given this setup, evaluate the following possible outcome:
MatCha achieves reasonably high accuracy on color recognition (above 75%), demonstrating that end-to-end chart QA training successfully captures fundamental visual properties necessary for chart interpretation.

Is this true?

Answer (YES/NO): NO